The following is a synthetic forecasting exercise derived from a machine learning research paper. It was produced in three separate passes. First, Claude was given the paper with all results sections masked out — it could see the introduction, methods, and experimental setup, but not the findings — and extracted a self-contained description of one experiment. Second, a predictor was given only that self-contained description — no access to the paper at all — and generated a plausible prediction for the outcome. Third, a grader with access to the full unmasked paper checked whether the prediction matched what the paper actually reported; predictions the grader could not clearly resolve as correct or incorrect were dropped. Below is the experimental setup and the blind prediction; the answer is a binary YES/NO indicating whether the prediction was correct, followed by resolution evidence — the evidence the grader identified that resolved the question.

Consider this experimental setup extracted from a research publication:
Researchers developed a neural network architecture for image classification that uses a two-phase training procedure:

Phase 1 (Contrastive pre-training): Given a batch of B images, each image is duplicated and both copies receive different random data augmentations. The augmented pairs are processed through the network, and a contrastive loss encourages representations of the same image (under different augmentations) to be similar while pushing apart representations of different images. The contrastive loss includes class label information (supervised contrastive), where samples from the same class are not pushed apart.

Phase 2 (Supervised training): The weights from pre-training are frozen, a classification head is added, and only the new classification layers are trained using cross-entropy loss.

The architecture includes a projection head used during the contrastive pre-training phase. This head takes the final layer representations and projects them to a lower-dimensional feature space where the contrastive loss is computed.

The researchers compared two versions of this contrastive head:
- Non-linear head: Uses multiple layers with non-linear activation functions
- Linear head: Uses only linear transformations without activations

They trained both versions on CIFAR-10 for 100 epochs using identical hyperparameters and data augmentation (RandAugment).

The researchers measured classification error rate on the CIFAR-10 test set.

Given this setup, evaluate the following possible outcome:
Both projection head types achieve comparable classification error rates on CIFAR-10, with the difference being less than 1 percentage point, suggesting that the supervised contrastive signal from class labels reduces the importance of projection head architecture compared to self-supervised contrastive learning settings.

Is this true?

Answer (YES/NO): NO